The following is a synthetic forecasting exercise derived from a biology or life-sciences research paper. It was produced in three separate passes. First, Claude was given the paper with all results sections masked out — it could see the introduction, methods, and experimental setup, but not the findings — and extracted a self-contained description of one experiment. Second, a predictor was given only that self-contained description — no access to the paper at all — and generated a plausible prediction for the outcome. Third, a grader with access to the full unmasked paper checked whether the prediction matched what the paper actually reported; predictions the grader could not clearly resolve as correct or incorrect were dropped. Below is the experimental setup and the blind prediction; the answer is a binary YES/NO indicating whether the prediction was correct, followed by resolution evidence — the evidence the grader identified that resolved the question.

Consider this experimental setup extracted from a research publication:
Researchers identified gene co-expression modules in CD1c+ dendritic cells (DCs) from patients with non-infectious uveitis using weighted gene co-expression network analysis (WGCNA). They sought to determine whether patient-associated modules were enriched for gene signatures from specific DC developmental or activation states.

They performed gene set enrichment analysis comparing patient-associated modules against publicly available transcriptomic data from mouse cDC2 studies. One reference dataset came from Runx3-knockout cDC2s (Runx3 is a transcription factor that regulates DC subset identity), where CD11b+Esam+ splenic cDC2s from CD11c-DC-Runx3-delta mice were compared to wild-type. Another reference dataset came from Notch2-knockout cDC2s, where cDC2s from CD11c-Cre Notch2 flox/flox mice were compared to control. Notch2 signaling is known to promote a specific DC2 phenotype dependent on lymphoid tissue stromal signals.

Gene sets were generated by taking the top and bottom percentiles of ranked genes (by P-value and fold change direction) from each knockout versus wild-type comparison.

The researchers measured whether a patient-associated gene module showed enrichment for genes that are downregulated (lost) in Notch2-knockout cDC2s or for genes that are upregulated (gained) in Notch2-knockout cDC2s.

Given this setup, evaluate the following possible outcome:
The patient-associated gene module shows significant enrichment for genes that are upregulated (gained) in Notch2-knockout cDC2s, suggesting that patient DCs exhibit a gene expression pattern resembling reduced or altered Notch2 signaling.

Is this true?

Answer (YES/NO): YES